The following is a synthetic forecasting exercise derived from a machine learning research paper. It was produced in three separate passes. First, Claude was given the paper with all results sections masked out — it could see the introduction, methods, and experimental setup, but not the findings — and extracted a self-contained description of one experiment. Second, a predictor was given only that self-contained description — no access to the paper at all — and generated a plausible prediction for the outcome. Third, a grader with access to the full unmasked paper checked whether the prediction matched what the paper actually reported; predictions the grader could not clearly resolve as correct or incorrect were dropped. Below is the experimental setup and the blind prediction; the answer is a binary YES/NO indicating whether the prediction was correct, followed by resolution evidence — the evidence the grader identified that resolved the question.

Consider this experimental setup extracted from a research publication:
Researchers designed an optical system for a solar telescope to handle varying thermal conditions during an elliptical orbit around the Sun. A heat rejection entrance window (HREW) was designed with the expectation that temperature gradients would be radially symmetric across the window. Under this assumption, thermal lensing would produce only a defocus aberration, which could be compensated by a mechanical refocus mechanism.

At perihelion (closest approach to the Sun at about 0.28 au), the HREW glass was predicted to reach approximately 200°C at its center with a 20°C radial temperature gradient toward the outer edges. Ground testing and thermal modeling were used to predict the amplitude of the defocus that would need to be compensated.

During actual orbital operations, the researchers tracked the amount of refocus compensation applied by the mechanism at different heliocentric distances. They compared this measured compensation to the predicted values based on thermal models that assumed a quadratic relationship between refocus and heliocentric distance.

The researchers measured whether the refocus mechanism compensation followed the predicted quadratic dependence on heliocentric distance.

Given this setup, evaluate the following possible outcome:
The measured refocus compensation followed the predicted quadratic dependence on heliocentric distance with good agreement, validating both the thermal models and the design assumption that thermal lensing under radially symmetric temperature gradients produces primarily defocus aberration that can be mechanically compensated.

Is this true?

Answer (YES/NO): NO